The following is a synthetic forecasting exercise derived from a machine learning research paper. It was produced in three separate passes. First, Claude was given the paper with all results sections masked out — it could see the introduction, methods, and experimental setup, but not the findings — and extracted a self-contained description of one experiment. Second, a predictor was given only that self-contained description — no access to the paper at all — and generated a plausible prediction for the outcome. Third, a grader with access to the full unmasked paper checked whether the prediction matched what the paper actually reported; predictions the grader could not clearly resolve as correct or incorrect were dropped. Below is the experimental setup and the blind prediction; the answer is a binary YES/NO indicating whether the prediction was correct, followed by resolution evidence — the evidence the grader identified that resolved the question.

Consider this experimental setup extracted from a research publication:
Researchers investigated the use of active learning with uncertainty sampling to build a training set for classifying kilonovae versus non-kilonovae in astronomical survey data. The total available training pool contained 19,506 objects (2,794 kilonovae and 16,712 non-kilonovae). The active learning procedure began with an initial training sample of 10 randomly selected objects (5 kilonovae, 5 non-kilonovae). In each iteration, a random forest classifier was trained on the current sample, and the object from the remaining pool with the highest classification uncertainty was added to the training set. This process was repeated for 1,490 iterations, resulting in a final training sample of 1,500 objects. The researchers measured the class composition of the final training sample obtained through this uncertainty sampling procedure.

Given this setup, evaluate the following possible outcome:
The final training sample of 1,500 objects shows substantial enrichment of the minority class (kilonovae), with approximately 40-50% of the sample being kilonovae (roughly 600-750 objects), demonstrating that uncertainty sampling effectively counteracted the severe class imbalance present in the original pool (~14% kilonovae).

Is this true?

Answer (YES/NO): YES